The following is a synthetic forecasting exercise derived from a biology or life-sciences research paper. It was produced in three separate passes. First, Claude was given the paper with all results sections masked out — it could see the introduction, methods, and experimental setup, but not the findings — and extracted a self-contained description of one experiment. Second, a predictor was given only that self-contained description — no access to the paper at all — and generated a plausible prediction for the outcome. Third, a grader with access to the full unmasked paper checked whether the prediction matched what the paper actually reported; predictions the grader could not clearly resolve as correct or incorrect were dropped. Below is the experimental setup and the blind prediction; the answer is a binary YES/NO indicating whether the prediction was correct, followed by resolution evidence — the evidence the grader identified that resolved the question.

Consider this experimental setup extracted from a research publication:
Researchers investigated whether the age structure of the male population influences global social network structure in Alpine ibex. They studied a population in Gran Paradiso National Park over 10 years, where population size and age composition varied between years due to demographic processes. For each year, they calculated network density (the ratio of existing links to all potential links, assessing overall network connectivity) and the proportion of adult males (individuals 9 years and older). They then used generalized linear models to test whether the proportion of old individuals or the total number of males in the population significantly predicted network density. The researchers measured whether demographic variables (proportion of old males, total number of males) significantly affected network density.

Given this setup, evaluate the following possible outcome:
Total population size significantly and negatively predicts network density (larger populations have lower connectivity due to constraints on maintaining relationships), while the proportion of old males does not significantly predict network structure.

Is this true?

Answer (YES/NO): NO